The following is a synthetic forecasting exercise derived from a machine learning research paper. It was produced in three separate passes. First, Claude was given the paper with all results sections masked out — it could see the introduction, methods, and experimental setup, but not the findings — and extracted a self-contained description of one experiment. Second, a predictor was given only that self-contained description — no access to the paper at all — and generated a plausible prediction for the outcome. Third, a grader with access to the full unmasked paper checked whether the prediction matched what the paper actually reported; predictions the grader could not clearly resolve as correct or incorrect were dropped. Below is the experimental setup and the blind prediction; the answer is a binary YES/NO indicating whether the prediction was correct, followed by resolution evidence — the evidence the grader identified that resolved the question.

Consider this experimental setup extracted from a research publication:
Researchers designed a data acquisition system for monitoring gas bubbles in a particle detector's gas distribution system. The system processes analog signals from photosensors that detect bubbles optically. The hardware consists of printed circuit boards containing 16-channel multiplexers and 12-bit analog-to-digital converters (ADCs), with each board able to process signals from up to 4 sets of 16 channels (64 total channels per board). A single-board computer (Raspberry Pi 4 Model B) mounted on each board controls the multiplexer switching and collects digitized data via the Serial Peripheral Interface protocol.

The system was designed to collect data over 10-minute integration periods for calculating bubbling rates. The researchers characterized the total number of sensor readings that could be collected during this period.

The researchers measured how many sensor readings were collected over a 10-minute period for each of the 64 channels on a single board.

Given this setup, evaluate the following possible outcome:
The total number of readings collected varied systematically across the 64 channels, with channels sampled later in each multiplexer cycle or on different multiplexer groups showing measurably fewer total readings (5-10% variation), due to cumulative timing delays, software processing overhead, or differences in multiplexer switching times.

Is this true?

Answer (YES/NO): NO